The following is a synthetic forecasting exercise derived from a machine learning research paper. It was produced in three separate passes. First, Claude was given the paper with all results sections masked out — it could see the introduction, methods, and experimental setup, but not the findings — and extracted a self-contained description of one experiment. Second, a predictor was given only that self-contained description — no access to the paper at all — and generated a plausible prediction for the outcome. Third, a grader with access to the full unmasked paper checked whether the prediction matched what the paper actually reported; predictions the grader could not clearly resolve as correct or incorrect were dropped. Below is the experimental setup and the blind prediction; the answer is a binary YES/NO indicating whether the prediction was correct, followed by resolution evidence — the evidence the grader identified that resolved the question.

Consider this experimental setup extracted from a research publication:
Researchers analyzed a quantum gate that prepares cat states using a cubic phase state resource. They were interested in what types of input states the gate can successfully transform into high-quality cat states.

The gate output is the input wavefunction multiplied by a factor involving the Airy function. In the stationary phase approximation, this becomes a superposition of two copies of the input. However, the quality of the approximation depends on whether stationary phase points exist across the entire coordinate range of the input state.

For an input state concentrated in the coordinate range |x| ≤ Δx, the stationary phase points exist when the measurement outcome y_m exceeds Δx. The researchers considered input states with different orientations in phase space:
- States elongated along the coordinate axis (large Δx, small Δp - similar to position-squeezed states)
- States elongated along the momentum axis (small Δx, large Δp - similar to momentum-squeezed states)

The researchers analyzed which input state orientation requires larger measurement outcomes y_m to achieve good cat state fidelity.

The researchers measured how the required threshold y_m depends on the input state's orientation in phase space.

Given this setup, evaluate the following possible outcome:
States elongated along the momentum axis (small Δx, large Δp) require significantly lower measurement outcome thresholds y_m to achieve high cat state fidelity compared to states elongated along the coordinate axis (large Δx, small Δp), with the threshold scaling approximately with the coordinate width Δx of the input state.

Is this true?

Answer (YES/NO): YES